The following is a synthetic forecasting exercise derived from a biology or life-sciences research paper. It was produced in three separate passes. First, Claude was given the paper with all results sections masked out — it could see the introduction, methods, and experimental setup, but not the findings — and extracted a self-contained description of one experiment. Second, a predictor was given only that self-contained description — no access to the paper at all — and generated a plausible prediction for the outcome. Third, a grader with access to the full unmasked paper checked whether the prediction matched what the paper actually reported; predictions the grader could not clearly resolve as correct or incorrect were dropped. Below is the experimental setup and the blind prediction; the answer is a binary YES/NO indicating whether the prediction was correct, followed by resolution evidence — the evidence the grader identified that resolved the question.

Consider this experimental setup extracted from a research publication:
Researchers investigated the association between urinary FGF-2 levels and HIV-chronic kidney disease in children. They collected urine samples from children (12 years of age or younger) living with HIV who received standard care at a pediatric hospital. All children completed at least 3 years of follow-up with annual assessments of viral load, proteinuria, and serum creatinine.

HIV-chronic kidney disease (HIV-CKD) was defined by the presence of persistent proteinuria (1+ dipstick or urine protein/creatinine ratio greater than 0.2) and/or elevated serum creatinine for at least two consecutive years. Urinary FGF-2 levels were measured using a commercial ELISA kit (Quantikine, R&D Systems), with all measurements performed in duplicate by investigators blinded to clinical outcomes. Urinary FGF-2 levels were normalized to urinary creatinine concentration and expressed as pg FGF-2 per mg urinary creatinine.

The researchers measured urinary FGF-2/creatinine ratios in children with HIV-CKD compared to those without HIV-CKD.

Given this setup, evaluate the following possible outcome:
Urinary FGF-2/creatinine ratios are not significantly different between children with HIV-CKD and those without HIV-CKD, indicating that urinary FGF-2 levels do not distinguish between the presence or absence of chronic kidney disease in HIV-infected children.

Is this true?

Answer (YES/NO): NO